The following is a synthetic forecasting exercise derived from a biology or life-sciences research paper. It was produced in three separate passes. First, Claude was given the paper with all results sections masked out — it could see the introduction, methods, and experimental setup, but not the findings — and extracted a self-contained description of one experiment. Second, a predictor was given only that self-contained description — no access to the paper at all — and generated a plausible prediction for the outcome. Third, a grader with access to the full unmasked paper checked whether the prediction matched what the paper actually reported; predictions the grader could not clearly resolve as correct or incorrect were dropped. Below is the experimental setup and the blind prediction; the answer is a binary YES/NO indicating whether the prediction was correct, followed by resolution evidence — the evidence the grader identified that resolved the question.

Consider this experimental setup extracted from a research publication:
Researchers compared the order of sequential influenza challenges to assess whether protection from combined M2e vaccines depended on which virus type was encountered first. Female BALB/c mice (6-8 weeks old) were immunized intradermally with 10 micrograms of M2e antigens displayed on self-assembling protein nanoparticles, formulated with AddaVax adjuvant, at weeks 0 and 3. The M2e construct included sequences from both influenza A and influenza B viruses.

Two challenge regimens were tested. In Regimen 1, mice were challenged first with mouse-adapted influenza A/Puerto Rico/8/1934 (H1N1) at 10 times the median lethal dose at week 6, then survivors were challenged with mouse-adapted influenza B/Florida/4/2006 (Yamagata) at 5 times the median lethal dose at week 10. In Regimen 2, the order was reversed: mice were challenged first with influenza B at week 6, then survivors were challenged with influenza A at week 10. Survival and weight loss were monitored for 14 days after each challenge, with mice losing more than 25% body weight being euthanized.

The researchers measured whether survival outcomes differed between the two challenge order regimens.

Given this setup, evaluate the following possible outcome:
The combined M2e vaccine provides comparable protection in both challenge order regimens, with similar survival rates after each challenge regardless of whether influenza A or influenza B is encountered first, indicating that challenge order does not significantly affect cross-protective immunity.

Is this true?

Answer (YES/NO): NO